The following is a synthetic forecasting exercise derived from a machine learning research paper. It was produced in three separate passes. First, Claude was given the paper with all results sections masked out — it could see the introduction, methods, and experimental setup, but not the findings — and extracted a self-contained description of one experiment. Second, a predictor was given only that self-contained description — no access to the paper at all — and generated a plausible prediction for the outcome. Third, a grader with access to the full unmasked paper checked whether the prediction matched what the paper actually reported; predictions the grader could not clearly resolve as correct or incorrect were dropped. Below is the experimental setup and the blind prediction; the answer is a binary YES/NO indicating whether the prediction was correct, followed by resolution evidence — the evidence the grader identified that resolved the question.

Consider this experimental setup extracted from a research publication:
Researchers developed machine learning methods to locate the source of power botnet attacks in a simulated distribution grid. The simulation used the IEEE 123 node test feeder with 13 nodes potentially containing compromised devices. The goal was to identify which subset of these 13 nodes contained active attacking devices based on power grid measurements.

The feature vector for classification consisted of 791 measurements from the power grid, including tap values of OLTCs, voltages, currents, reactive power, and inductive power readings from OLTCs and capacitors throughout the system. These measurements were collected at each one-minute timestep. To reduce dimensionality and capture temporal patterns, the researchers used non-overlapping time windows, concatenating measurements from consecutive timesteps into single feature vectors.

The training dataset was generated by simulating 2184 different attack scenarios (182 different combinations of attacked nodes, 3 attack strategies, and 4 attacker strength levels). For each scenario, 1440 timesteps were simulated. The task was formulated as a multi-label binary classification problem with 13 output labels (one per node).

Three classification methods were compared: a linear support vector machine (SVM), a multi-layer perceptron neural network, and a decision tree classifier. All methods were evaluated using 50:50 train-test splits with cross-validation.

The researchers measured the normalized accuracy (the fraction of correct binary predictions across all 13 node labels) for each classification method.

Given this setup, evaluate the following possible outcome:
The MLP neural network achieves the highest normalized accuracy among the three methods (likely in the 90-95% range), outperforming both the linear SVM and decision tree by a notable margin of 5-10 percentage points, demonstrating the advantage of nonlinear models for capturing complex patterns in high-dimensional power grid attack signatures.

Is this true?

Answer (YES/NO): NO